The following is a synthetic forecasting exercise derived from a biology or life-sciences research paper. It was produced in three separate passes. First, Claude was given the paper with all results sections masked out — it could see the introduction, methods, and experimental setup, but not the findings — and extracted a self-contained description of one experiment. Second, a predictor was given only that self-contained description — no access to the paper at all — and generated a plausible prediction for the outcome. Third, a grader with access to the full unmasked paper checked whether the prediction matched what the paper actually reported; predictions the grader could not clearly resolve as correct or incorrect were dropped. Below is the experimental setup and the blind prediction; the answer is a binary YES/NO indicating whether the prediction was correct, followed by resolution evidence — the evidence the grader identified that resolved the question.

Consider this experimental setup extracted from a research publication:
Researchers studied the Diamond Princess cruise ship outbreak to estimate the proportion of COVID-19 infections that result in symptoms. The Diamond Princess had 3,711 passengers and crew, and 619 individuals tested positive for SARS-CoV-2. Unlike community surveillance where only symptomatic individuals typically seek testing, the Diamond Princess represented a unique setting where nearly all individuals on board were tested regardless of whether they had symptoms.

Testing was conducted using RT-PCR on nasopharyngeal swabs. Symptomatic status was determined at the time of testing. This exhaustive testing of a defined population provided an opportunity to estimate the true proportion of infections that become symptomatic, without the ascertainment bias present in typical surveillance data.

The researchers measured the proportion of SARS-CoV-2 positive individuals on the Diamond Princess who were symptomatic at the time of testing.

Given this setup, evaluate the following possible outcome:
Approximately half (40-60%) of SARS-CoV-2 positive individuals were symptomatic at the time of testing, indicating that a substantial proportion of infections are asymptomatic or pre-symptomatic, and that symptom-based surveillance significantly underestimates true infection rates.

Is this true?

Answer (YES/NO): YES